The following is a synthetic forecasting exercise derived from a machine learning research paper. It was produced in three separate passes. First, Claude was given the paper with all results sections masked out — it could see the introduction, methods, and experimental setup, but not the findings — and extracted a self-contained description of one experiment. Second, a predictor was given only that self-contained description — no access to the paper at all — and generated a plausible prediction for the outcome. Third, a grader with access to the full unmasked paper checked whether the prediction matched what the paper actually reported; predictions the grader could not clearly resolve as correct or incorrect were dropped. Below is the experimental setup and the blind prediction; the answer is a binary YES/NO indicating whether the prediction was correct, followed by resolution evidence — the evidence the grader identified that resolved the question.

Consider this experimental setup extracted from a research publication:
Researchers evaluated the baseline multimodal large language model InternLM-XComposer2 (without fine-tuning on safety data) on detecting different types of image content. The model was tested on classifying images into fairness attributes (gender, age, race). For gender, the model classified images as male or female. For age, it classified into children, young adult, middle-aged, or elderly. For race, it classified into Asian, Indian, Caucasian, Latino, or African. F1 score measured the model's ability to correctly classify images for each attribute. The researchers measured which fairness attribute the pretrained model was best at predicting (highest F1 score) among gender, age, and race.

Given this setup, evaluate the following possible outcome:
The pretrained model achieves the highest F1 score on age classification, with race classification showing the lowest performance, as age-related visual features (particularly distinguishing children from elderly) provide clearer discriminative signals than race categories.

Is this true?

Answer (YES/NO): NO